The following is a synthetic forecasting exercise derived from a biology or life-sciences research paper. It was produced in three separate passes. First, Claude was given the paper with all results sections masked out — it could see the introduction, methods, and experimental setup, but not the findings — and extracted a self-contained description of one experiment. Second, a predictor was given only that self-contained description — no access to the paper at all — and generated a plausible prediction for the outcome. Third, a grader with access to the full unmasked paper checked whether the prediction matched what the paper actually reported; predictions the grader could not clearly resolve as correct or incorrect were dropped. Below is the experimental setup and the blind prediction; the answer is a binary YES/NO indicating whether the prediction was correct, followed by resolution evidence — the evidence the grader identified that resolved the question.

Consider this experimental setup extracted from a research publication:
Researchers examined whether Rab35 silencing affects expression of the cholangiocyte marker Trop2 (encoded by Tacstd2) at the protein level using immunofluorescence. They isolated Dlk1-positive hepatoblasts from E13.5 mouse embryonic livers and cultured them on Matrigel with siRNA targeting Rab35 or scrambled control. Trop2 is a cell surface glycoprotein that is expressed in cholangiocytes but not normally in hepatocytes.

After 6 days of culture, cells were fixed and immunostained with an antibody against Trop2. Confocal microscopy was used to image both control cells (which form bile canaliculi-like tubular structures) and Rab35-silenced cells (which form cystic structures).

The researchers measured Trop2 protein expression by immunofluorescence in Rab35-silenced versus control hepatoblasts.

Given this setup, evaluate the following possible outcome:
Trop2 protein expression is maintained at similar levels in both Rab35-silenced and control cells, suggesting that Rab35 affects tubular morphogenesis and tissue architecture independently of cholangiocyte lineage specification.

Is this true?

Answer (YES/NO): NO